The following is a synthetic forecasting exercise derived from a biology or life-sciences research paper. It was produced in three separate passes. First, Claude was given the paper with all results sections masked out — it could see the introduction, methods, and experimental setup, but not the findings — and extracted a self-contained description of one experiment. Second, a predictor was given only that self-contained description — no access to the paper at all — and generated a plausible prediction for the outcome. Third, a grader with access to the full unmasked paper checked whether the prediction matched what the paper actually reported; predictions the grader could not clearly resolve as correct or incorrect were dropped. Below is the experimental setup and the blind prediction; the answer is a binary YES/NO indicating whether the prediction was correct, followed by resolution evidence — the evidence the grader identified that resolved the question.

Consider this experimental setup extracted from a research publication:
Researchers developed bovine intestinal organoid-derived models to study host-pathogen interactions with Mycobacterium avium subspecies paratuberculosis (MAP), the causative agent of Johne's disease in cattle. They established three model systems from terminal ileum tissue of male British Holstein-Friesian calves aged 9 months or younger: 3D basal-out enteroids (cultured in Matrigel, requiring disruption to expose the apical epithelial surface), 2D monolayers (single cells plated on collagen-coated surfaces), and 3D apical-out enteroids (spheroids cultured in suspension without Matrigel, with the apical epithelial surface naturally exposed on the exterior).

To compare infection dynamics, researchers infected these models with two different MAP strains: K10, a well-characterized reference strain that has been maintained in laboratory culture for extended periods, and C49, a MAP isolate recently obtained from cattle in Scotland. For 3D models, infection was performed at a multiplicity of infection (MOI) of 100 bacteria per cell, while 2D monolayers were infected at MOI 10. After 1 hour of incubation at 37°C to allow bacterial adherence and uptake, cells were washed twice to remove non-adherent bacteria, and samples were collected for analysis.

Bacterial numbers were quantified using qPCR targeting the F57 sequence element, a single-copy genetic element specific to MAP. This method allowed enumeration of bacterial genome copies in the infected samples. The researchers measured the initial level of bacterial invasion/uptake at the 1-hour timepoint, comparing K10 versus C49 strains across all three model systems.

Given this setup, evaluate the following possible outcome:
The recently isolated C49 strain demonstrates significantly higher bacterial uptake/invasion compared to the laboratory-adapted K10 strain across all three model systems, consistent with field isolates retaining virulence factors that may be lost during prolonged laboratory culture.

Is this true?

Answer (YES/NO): YES